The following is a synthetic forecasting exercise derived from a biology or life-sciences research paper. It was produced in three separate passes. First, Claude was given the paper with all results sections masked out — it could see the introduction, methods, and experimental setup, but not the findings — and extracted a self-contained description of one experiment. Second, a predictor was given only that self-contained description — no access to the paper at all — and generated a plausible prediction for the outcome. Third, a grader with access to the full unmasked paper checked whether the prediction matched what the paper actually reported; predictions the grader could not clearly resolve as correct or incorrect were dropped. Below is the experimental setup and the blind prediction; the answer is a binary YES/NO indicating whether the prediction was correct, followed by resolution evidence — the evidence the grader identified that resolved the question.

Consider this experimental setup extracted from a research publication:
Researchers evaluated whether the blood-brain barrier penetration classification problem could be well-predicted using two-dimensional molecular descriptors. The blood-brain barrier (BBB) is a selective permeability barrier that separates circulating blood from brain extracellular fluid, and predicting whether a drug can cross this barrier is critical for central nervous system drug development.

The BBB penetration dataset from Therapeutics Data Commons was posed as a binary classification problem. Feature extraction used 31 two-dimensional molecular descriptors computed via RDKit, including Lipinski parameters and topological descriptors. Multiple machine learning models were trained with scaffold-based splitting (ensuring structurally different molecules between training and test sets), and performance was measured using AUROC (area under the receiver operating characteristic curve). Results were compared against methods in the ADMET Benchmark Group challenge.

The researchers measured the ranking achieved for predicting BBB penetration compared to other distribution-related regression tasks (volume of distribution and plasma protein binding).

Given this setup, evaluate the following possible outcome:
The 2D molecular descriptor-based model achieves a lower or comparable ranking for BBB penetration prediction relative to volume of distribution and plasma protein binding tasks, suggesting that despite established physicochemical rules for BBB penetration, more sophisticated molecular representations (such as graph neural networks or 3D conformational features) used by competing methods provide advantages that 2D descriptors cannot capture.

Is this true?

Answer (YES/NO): YES